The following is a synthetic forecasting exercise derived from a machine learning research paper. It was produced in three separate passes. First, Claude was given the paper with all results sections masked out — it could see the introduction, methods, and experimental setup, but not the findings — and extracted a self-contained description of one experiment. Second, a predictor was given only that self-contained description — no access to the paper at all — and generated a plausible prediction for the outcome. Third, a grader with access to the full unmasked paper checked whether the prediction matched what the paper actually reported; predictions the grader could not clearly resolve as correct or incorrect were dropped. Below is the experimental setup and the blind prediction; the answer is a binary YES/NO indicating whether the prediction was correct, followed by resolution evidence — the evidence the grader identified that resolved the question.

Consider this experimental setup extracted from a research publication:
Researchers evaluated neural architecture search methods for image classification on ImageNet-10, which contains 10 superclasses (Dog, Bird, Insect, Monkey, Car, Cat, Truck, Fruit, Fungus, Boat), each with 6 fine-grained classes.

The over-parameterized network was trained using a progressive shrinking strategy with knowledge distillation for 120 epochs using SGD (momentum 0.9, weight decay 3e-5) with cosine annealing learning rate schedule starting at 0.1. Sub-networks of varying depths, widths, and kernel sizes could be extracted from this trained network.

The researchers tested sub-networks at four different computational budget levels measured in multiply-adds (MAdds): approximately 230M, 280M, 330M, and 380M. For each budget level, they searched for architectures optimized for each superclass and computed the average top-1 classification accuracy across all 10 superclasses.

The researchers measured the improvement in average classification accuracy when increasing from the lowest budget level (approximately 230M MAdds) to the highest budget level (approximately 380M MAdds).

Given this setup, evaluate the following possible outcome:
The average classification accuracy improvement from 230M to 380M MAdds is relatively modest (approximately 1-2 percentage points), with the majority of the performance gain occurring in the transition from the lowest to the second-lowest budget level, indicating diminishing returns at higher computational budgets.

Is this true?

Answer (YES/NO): NO